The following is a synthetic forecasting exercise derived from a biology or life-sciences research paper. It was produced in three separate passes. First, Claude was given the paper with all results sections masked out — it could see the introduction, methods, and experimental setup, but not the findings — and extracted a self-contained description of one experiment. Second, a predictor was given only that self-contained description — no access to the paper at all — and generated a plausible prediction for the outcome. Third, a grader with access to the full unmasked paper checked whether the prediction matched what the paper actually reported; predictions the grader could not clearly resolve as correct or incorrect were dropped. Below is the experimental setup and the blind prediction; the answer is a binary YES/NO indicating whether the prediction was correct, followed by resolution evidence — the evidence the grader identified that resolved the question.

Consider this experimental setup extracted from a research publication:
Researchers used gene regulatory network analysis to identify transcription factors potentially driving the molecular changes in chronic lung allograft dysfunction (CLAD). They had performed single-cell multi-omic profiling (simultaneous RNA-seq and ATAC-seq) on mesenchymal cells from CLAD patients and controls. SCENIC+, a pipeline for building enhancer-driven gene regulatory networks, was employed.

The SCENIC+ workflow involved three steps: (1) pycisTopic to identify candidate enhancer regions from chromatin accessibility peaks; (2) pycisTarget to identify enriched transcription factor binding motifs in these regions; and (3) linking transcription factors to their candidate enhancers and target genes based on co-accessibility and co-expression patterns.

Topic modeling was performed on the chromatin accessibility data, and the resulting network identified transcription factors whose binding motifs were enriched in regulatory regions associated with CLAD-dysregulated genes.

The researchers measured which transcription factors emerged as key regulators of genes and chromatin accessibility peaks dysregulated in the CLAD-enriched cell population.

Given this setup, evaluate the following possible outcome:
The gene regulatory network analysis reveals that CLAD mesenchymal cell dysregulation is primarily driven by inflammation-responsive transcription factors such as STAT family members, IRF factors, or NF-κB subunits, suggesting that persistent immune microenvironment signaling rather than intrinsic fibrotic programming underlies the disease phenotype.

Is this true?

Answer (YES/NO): NO